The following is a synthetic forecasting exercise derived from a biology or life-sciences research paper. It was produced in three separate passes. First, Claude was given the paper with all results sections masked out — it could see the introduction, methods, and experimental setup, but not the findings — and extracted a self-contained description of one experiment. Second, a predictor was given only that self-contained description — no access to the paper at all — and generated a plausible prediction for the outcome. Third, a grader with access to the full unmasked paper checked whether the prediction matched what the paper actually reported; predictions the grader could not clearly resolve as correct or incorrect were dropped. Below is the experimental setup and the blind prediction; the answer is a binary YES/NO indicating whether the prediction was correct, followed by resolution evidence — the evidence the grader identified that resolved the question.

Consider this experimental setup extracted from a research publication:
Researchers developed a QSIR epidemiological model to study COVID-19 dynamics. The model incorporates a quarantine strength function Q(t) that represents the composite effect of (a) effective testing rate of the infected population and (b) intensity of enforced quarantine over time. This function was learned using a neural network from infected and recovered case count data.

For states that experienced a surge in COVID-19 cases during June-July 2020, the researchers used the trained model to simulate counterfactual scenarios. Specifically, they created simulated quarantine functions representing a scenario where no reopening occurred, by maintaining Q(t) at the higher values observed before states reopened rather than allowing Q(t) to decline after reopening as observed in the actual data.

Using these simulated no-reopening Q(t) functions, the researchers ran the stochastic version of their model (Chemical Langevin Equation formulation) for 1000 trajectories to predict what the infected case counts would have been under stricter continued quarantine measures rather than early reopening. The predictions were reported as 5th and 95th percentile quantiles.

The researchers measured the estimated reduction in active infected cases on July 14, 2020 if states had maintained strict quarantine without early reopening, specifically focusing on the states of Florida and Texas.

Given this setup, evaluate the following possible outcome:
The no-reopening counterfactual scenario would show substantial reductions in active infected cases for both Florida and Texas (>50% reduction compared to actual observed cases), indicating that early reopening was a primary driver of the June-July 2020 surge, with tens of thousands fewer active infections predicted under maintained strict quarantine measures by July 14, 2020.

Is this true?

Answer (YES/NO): NO